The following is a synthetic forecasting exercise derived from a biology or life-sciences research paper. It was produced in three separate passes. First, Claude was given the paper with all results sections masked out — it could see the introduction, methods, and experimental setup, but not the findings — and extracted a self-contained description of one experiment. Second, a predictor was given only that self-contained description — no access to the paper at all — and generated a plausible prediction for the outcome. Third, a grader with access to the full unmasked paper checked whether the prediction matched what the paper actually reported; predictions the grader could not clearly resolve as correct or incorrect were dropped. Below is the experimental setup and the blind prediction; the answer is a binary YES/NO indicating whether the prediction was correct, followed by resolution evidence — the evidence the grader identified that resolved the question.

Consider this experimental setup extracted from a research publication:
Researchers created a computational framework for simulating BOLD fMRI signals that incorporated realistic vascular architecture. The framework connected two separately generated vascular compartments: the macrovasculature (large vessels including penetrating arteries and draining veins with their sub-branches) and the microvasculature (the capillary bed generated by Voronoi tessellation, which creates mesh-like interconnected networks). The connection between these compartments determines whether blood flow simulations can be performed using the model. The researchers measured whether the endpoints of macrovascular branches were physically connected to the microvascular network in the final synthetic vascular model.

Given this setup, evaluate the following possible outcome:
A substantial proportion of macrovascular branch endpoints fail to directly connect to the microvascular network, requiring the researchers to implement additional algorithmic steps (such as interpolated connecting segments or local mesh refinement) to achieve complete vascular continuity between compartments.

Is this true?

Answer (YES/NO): NO